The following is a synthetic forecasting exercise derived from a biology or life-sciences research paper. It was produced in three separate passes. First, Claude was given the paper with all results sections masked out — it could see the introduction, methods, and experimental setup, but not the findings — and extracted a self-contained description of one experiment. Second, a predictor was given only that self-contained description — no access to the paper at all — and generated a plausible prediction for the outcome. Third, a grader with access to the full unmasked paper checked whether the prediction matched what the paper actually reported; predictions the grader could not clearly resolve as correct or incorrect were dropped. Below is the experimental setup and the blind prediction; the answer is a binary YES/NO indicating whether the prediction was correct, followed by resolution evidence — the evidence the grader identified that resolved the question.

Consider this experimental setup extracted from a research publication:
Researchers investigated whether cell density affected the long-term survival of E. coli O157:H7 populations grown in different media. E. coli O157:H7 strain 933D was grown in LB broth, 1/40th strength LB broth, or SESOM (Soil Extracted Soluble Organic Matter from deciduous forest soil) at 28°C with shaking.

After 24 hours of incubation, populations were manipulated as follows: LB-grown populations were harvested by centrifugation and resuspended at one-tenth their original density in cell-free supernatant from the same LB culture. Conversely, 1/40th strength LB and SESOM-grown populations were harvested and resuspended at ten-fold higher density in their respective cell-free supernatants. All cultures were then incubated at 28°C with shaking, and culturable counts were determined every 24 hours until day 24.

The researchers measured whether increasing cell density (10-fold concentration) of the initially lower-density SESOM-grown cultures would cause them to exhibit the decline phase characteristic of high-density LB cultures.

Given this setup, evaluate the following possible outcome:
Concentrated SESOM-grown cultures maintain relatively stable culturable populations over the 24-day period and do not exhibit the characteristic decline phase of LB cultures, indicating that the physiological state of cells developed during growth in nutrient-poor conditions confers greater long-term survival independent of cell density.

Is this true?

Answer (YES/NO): YES